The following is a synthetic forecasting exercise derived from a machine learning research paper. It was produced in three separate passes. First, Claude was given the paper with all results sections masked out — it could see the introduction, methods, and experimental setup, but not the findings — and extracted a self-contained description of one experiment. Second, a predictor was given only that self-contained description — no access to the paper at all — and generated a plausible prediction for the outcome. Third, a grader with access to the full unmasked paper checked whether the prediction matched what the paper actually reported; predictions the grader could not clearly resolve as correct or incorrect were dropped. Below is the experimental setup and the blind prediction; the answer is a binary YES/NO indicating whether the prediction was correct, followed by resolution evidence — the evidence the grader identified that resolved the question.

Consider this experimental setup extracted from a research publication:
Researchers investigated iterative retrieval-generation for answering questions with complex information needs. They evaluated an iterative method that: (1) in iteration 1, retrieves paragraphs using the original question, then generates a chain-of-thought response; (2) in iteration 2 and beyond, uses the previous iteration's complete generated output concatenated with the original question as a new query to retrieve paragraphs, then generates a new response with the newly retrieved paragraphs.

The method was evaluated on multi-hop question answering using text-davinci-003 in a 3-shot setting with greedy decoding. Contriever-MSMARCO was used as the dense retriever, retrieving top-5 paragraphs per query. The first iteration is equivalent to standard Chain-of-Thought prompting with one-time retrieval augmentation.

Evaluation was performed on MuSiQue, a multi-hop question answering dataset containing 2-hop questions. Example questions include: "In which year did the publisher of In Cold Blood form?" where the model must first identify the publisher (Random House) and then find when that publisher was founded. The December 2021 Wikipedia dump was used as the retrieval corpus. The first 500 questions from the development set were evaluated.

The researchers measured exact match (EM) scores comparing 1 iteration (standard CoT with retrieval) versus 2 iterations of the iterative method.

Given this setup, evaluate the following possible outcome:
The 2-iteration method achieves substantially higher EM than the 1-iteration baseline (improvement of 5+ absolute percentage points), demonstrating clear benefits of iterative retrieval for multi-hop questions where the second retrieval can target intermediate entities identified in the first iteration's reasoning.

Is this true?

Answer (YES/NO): NO